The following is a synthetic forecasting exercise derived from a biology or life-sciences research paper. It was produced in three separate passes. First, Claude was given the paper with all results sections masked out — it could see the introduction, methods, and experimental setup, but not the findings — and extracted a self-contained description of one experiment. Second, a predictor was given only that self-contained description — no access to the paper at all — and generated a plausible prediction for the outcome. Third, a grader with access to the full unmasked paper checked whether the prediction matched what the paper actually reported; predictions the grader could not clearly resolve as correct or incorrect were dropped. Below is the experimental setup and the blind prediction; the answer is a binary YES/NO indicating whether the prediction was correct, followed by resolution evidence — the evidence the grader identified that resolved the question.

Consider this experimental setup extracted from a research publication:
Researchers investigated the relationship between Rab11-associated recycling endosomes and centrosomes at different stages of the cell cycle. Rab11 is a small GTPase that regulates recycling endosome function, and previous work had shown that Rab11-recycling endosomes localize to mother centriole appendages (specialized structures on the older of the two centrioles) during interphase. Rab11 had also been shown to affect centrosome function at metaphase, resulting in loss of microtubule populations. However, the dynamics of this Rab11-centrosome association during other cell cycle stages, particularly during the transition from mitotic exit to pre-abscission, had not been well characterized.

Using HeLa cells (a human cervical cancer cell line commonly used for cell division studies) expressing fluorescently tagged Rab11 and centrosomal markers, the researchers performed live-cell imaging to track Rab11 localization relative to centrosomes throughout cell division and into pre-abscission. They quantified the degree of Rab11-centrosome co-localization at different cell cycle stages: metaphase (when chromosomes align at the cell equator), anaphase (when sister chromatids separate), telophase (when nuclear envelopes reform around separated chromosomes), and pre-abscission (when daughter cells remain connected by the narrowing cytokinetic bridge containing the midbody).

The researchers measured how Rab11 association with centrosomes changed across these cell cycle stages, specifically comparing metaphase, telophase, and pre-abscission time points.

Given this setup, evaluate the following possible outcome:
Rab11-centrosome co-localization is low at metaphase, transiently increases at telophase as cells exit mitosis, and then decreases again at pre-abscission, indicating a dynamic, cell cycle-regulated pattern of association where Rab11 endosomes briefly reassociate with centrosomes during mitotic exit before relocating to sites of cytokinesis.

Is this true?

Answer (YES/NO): NO